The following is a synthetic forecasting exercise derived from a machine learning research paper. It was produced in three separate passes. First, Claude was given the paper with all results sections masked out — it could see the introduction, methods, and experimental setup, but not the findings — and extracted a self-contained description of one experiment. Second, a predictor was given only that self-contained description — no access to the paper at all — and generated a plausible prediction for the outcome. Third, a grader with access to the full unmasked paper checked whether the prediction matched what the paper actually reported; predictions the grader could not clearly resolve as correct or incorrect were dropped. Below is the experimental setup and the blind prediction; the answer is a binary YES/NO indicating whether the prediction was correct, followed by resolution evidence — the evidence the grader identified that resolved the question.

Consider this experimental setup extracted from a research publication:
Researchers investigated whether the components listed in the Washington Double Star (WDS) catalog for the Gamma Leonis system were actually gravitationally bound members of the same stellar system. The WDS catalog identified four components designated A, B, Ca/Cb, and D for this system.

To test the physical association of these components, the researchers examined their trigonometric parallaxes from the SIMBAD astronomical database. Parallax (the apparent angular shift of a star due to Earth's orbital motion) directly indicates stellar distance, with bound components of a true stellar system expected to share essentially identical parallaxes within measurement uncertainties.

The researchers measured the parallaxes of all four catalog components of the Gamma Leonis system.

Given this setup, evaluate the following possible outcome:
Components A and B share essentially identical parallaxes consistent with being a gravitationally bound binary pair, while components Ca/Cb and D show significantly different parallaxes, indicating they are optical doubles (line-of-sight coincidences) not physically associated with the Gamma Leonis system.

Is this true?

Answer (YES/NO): YES